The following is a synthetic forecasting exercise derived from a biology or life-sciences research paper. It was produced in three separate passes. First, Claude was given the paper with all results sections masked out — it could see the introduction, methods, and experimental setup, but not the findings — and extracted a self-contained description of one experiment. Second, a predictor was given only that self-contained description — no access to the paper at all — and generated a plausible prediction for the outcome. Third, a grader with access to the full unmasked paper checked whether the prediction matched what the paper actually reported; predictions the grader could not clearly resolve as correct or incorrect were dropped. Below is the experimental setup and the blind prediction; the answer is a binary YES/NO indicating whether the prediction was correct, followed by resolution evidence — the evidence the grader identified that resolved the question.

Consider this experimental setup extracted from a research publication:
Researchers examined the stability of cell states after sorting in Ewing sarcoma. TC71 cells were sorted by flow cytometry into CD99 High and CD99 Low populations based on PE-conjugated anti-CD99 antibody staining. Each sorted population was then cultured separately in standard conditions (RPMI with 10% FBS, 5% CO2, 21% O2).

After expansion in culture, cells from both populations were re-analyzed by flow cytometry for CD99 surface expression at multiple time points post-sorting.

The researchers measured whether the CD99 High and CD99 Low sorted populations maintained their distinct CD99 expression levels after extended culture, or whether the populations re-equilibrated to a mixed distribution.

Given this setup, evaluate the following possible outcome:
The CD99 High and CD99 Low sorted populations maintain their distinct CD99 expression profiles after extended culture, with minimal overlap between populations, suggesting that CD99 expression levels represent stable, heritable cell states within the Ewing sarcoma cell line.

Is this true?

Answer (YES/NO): NO